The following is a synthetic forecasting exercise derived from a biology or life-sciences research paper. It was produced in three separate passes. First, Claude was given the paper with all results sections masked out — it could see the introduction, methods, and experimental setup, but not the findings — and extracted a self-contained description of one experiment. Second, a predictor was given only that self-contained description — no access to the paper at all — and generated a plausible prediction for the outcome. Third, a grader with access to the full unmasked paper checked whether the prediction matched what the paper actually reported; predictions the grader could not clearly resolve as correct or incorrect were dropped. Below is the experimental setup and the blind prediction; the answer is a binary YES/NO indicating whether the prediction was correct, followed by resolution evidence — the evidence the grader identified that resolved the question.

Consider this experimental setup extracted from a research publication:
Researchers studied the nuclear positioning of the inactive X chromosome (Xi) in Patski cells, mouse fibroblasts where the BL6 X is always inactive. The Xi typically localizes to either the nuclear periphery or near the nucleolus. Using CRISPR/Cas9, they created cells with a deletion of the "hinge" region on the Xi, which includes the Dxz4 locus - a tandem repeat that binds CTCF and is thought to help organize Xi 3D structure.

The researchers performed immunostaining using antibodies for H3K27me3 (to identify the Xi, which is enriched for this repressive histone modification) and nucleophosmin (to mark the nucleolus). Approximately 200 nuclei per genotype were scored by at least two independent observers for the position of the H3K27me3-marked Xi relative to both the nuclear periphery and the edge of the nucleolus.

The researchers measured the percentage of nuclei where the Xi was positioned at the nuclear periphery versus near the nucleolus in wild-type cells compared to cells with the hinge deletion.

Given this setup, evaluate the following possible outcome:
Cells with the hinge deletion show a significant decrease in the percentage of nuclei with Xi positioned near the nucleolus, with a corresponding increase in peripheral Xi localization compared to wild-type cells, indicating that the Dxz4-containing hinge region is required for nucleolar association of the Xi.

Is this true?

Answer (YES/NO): NO